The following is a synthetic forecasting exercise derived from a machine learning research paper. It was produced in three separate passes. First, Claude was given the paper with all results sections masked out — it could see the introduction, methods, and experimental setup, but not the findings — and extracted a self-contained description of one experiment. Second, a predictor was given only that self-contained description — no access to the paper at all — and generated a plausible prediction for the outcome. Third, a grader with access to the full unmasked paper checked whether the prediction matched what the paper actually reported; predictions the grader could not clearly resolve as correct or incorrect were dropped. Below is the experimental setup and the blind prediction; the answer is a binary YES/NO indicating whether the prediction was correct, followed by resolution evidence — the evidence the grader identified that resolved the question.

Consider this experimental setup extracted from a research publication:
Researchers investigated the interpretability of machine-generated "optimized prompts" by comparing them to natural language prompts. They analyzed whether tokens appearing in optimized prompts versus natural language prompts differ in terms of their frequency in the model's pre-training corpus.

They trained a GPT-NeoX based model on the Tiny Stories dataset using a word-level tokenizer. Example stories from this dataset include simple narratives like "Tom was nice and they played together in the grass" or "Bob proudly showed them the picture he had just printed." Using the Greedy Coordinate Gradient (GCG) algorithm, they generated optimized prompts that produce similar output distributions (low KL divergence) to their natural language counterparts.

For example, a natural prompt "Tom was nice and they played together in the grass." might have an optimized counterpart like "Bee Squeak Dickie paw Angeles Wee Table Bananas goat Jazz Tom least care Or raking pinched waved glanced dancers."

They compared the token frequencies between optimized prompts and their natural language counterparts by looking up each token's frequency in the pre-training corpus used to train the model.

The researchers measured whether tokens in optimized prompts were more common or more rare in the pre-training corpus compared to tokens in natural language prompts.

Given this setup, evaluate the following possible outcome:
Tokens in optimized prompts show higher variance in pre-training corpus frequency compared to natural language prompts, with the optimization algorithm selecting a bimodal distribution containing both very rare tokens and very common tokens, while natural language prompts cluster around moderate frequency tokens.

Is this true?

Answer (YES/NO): NO